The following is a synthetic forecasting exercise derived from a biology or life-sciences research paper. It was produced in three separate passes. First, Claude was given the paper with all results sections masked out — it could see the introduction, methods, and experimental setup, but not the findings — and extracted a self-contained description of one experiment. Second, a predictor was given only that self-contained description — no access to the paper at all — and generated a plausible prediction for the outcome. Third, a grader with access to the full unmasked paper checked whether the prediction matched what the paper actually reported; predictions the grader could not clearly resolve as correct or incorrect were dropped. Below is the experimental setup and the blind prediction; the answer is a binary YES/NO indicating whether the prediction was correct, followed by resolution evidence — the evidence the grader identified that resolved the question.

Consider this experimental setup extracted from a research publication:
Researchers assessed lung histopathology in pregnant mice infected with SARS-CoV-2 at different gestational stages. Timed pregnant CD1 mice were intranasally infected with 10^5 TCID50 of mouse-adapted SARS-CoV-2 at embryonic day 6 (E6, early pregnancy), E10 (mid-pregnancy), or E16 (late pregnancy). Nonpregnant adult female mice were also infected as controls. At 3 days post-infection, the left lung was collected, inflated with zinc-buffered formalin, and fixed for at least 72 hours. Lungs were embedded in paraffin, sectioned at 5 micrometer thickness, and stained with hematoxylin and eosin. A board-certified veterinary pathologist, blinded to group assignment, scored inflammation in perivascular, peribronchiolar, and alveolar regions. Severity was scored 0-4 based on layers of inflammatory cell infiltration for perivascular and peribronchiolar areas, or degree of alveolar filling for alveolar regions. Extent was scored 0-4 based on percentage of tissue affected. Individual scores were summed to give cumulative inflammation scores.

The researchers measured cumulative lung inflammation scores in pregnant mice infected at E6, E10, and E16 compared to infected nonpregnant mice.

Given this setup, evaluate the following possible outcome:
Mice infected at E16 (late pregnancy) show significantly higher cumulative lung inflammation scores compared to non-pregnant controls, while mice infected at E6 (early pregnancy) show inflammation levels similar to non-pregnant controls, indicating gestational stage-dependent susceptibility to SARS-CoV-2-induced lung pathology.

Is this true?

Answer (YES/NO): NO